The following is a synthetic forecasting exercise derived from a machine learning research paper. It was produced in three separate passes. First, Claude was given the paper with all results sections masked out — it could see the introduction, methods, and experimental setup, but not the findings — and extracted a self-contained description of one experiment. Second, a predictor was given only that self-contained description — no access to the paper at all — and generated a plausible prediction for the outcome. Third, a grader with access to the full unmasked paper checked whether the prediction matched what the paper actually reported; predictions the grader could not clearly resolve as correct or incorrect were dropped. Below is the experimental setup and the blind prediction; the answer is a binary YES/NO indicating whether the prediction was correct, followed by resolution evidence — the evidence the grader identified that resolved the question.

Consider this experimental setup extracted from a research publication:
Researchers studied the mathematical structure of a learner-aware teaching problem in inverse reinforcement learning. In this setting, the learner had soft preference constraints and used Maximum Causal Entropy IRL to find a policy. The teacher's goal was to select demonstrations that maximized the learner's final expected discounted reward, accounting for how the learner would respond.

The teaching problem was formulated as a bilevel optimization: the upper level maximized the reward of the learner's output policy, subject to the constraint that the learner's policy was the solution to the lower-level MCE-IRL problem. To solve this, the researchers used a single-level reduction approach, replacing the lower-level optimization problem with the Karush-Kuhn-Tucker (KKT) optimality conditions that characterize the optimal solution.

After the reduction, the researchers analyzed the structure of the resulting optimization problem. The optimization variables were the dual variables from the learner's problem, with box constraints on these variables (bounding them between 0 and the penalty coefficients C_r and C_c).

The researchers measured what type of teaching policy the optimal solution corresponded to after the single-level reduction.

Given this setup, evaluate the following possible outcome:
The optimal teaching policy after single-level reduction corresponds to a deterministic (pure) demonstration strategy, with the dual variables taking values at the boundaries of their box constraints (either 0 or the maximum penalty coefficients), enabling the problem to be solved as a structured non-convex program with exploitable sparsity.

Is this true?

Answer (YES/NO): NO